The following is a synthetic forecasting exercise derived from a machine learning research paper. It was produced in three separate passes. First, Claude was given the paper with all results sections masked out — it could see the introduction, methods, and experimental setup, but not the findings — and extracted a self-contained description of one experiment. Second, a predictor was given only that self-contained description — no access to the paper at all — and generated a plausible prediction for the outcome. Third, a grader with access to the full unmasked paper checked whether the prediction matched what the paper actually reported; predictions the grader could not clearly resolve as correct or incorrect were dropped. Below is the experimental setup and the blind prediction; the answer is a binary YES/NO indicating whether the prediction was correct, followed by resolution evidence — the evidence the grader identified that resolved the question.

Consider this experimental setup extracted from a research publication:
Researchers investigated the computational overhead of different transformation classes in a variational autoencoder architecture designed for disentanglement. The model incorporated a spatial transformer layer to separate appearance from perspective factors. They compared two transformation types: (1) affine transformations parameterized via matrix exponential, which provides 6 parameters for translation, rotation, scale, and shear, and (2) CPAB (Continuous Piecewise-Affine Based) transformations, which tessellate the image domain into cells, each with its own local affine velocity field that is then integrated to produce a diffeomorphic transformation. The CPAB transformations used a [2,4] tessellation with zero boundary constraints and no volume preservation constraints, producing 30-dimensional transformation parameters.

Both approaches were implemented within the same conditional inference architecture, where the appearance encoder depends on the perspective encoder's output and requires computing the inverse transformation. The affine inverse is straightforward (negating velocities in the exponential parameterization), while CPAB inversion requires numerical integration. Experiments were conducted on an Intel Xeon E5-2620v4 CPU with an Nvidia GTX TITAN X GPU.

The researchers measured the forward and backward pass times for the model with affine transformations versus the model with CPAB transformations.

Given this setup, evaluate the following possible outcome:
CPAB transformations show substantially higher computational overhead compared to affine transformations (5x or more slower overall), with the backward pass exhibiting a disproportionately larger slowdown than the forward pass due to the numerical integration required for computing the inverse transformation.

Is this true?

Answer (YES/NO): YES